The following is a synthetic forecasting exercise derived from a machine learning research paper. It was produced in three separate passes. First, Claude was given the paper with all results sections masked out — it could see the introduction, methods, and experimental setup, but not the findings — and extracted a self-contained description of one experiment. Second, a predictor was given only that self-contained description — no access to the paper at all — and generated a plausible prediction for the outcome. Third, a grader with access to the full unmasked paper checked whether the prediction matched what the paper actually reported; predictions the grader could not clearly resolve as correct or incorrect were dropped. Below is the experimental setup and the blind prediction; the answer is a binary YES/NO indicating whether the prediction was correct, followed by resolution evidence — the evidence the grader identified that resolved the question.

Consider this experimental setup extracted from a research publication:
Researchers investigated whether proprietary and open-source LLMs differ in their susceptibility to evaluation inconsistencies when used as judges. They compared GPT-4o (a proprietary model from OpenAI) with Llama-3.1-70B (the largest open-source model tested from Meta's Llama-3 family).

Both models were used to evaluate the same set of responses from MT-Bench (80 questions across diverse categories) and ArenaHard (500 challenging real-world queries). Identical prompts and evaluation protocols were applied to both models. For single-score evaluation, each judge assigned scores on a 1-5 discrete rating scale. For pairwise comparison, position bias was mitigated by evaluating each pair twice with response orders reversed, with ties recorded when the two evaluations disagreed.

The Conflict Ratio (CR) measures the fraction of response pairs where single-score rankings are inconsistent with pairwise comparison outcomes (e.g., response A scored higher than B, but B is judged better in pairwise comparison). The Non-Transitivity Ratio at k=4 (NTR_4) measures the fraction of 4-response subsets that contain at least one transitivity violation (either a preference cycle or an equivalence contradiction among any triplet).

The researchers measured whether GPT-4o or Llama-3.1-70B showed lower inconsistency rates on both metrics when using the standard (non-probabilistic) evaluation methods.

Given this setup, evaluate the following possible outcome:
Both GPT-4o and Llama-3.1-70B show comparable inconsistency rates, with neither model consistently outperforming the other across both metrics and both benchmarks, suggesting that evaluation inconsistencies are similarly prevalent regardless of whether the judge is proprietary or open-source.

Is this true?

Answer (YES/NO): NO